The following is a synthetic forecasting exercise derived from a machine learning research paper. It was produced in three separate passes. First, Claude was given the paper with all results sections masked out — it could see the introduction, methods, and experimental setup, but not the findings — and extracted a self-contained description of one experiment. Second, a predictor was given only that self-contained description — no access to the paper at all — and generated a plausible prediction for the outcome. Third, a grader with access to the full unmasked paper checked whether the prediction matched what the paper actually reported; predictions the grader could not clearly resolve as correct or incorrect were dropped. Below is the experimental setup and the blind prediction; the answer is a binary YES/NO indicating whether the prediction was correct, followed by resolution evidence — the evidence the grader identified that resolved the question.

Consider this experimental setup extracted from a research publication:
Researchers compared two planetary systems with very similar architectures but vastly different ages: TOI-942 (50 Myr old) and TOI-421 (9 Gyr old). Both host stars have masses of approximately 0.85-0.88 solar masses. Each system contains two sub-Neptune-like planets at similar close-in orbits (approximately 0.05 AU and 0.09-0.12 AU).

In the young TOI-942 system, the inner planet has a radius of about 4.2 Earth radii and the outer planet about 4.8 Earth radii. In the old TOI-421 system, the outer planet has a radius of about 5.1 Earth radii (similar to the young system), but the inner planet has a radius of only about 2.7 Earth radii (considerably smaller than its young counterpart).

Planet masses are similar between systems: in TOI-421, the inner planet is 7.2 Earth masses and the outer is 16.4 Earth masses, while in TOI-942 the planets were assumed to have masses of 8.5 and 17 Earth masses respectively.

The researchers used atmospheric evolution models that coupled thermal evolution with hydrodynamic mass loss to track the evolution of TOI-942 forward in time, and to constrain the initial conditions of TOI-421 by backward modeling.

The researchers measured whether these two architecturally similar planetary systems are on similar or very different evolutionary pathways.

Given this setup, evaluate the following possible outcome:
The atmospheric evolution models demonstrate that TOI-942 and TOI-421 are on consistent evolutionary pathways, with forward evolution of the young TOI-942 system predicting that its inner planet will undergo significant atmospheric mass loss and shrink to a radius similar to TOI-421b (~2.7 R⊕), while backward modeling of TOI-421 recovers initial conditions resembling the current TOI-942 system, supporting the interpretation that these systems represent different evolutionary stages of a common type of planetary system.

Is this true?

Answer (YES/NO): NO